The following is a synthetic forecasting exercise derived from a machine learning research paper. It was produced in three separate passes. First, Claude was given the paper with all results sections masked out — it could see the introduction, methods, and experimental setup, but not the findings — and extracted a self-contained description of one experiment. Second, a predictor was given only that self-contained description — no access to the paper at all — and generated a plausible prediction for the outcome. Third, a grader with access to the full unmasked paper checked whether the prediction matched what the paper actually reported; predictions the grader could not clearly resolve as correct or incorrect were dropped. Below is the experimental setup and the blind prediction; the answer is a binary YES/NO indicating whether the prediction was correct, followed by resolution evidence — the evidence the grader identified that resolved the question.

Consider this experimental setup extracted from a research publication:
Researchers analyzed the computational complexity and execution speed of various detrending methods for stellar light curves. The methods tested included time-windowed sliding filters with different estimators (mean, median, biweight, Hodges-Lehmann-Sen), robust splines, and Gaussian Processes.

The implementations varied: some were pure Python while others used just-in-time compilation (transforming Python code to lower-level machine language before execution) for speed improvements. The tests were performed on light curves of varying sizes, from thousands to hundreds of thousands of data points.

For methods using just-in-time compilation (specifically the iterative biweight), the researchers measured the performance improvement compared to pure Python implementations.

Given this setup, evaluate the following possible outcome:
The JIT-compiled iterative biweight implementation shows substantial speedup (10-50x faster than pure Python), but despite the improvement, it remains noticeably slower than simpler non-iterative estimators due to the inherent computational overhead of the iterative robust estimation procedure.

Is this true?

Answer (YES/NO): YES